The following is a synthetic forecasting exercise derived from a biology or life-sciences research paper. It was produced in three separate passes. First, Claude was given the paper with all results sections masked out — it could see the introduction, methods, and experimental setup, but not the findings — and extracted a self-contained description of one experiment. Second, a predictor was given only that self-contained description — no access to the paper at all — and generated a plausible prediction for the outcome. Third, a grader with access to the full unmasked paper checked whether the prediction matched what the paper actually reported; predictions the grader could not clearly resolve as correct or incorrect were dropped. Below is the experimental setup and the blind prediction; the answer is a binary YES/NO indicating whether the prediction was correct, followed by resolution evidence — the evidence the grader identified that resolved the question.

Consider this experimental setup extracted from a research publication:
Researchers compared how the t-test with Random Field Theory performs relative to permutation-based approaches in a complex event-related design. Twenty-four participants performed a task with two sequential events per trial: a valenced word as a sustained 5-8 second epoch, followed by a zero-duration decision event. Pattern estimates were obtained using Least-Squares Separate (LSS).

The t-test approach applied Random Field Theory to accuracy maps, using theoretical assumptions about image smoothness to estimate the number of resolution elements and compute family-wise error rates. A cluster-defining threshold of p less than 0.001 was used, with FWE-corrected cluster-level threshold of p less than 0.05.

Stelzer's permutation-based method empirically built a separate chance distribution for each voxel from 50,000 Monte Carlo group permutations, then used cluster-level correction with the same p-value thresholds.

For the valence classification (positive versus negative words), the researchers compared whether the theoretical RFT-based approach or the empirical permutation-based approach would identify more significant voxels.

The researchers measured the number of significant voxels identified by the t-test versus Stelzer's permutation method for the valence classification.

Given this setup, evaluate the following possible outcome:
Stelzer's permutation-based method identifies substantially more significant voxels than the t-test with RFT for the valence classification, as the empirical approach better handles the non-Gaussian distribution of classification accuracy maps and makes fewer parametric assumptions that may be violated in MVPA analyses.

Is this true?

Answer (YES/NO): YES